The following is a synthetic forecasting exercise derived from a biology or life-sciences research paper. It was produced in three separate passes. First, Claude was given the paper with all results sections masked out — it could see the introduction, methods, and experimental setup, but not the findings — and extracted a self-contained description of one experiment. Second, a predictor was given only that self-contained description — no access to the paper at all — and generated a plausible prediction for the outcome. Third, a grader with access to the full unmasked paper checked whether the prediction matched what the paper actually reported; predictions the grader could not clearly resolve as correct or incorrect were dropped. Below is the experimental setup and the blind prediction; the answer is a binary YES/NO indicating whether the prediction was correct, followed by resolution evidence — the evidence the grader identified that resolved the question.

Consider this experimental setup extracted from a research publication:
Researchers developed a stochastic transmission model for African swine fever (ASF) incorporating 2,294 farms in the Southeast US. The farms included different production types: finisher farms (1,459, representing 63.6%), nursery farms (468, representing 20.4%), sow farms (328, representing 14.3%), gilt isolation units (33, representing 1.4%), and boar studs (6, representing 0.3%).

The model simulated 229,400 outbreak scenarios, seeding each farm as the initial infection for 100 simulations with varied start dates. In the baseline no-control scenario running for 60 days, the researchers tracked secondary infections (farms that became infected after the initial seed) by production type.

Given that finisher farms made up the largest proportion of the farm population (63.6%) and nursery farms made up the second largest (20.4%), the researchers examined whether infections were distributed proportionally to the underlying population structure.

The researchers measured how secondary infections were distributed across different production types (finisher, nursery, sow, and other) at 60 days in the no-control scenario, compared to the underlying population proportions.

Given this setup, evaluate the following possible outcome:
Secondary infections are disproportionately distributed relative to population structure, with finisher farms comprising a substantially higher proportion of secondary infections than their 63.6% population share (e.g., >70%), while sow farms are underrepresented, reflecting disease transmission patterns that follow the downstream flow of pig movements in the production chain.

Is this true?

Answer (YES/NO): NO